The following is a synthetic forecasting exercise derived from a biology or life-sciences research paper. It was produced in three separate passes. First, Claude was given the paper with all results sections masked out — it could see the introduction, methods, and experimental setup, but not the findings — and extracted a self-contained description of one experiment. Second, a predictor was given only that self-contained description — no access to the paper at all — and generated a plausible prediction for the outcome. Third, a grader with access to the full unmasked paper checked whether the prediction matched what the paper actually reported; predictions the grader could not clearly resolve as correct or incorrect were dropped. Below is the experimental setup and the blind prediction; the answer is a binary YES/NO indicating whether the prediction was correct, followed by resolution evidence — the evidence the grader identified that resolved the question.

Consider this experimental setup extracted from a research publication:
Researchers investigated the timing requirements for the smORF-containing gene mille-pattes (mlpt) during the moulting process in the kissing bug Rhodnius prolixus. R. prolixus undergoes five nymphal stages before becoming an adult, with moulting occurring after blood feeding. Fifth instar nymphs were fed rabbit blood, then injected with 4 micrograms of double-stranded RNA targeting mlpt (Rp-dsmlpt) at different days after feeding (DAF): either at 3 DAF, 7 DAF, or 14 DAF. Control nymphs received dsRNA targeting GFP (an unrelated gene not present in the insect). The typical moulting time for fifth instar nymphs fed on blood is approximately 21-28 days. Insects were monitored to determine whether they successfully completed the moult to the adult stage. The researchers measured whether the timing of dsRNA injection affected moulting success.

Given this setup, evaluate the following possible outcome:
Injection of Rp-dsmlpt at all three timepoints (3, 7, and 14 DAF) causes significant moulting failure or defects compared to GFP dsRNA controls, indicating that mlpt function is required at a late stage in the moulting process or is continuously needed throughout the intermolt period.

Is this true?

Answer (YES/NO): NO